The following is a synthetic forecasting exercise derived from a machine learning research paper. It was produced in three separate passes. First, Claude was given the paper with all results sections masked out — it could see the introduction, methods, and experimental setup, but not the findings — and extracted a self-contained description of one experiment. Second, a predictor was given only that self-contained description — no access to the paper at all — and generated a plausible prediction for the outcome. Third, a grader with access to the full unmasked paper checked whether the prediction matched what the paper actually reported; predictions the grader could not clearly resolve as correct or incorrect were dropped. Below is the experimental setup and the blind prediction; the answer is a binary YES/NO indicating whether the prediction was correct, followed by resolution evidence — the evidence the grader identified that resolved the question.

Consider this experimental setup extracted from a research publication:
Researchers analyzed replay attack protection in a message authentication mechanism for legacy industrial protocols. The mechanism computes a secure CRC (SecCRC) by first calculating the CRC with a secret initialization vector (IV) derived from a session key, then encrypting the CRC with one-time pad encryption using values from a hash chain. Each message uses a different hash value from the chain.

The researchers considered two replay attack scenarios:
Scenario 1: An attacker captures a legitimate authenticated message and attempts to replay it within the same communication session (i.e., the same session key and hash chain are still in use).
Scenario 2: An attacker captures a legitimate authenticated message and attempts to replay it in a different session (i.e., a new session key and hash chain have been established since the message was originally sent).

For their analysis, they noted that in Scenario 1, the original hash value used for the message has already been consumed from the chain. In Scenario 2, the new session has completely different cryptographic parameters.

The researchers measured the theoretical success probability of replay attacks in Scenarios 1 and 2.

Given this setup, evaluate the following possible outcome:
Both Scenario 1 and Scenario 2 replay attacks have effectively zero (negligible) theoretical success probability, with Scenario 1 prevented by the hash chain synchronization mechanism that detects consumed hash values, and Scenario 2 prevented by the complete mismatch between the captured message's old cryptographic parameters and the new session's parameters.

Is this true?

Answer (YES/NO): NO